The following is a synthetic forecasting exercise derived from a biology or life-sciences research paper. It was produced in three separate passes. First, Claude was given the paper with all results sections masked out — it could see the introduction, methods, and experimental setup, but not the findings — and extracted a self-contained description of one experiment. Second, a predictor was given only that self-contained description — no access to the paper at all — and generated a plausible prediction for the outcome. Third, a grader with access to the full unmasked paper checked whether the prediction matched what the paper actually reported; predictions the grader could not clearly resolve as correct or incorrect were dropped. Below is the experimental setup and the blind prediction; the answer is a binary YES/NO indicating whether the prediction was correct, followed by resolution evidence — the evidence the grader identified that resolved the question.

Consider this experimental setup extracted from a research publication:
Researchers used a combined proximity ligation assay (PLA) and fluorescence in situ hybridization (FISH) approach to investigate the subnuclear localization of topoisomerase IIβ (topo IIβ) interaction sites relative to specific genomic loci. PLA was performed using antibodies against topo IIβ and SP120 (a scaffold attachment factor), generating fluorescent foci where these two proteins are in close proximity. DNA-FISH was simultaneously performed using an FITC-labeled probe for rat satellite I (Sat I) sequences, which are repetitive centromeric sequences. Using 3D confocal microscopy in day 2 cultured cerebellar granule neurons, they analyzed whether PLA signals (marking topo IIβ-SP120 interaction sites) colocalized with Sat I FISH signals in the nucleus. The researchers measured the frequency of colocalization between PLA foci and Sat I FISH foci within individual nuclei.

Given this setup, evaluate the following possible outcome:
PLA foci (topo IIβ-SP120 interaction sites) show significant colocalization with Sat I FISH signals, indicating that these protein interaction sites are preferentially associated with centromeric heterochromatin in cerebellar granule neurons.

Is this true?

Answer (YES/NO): NO